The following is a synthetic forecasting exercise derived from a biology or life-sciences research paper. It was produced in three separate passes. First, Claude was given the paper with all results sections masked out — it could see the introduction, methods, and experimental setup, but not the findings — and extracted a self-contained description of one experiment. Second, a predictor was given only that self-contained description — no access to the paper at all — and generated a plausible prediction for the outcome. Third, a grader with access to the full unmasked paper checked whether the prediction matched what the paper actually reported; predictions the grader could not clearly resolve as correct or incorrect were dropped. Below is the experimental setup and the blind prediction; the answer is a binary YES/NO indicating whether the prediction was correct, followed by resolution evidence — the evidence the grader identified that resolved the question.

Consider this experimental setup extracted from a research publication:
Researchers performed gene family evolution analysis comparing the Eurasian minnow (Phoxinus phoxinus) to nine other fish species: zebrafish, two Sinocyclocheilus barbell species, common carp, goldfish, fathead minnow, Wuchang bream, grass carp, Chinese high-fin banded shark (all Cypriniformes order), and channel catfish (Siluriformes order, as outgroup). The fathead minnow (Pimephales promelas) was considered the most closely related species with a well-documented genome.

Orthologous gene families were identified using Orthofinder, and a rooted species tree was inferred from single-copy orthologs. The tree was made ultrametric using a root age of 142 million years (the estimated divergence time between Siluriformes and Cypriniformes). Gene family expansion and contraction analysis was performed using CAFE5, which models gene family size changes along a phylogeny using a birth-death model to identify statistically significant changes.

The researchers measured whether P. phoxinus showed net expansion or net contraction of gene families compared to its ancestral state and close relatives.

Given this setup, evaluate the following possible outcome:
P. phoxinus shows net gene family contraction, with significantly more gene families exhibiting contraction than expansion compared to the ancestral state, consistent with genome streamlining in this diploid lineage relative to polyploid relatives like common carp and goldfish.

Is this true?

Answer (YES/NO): NO